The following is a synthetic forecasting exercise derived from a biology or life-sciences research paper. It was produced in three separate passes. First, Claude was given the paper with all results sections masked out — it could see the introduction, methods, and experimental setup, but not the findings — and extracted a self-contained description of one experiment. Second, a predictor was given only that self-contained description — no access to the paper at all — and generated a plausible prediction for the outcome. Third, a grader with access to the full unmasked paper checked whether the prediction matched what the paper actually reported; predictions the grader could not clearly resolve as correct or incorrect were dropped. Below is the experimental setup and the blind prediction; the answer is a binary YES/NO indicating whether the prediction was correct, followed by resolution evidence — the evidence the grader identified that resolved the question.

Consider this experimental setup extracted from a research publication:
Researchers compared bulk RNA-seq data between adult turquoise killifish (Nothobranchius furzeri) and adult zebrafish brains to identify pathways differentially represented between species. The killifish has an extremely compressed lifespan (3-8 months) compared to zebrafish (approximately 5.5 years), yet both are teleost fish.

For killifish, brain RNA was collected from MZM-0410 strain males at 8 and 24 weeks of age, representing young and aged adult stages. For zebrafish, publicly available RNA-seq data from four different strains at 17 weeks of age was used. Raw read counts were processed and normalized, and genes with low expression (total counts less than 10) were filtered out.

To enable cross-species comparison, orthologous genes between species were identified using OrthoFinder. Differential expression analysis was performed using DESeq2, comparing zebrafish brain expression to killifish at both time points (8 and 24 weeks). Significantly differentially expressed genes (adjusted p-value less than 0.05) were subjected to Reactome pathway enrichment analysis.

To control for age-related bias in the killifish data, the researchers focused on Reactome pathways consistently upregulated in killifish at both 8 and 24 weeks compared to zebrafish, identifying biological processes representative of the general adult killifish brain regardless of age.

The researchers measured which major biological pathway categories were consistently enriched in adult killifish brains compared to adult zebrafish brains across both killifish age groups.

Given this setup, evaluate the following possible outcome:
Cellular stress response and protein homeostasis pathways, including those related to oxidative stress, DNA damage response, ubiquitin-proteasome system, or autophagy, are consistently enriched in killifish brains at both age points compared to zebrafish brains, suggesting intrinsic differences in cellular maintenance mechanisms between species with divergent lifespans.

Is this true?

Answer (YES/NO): NO